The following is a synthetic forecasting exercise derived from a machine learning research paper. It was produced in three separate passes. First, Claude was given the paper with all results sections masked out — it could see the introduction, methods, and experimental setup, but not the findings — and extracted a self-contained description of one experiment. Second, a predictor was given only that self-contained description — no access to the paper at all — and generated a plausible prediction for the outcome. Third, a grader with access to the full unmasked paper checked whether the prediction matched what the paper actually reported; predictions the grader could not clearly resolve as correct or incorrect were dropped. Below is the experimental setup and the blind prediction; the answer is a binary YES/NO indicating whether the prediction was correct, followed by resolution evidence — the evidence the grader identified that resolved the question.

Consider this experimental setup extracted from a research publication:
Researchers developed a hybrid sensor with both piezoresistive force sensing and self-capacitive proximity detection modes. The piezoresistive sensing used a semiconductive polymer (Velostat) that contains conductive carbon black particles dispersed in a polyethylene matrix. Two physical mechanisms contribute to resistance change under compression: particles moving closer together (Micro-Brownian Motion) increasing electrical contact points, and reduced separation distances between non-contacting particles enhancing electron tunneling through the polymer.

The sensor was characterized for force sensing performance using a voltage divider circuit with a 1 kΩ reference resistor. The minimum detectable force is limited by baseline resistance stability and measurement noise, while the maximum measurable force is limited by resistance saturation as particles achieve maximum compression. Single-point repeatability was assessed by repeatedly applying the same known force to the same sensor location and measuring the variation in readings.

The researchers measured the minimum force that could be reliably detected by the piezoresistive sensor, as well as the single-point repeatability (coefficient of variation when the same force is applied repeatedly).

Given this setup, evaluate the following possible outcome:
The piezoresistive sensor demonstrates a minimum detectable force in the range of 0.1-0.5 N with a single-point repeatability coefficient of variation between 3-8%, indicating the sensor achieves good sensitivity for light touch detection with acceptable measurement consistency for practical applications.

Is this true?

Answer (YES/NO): NO